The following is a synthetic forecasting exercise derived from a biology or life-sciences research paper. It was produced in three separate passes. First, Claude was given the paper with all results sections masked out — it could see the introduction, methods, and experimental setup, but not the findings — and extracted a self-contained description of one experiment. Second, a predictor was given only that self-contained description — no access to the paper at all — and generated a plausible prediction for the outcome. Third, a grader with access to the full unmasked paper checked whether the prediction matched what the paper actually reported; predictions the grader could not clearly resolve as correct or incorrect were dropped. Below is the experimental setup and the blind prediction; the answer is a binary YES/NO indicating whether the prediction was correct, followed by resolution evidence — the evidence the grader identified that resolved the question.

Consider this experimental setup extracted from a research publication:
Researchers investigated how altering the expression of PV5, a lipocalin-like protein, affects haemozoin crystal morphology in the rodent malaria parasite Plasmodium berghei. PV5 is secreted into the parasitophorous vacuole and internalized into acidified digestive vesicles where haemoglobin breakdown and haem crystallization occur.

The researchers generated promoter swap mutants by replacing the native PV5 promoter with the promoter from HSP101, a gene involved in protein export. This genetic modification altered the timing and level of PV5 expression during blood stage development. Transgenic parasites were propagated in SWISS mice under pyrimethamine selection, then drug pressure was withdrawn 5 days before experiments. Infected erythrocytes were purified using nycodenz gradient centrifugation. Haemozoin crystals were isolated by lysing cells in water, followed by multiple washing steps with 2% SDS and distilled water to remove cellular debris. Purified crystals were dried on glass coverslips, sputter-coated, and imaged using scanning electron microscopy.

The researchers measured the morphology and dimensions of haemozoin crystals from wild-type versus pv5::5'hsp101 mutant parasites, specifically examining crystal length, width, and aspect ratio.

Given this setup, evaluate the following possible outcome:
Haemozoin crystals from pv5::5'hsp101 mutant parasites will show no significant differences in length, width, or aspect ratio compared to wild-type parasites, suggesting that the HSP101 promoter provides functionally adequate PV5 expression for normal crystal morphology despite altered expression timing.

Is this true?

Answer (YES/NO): NO